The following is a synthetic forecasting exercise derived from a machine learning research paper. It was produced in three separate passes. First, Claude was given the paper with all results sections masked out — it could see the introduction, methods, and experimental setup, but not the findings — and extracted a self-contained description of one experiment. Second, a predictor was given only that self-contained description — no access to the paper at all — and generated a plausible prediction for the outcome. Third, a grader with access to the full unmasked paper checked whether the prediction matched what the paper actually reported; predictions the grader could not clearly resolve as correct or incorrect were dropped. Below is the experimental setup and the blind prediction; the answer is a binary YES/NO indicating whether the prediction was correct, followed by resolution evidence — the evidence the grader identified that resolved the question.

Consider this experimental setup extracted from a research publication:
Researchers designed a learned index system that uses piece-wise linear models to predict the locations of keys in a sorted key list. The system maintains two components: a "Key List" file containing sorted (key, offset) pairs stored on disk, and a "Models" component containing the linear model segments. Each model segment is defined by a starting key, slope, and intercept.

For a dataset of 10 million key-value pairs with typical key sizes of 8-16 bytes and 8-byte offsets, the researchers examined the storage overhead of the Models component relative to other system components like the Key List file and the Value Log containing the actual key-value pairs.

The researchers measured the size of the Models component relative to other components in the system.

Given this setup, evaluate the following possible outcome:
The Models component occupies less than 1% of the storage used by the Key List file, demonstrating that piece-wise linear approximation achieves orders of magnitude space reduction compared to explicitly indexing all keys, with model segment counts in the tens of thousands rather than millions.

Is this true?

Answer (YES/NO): YES